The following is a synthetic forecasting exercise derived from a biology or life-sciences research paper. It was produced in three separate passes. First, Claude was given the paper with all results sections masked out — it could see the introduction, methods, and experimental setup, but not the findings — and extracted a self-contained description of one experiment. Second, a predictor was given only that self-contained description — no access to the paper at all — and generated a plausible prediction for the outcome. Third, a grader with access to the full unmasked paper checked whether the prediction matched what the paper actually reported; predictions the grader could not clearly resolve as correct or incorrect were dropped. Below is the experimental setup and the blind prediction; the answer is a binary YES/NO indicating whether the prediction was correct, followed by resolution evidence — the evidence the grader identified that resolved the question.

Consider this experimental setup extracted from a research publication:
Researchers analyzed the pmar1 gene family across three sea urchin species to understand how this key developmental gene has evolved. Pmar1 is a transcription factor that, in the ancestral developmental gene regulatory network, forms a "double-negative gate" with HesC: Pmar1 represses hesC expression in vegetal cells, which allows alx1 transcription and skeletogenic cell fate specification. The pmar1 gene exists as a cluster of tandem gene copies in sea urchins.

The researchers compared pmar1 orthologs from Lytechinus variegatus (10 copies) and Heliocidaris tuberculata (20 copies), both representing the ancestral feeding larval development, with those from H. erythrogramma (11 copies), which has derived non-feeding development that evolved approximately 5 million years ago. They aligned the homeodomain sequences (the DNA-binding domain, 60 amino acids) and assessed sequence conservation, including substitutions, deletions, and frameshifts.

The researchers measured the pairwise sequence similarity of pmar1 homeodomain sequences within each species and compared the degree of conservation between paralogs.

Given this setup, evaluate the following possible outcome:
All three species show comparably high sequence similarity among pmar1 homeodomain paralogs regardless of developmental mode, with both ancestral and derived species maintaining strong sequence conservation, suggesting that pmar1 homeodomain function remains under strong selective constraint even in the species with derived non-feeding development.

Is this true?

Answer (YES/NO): NO